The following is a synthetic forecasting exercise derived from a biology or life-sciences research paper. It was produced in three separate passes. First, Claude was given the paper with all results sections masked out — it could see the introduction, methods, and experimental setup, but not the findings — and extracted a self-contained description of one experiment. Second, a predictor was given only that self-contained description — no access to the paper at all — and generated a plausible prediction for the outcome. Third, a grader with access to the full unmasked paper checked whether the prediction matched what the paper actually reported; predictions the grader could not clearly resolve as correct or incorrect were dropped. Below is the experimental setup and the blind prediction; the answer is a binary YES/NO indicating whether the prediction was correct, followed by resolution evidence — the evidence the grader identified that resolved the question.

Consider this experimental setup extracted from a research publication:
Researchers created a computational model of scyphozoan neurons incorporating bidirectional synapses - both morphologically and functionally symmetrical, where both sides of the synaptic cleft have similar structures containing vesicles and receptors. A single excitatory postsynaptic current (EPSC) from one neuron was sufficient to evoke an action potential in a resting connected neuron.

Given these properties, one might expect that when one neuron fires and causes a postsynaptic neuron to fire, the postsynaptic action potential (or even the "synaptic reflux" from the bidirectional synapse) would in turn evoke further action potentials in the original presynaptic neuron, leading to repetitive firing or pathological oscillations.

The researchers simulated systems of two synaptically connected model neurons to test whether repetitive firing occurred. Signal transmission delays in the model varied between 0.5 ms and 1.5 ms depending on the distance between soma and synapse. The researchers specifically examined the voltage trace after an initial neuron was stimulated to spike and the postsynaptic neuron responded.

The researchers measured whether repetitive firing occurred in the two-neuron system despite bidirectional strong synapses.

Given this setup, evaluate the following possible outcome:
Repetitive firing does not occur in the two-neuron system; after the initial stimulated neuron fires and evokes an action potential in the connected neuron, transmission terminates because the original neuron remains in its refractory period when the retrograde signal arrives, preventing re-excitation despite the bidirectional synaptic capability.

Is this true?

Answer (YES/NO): YES